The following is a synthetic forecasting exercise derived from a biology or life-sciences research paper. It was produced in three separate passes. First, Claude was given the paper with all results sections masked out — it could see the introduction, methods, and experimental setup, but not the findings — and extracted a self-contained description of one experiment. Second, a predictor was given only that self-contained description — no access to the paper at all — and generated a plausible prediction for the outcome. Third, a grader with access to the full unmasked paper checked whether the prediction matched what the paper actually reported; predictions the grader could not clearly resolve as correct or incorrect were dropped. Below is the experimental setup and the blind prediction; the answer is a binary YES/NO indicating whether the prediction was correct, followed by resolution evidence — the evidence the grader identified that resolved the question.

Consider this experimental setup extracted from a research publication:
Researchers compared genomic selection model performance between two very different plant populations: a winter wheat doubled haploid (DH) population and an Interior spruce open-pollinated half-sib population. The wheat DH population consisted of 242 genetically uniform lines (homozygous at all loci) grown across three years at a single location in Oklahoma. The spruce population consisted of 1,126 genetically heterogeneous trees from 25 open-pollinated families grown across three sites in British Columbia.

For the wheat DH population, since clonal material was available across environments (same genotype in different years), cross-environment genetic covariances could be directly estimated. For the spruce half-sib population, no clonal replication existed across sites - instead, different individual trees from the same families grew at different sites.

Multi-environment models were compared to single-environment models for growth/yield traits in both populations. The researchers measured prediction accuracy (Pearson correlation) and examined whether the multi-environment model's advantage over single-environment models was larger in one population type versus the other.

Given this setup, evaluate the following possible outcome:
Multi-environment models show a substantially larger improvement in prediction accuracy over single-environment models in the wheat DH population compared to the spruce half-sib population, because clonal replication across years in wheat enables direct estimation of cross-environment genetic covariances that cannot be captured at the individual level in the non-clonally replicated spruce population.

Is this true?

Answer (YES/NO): YES